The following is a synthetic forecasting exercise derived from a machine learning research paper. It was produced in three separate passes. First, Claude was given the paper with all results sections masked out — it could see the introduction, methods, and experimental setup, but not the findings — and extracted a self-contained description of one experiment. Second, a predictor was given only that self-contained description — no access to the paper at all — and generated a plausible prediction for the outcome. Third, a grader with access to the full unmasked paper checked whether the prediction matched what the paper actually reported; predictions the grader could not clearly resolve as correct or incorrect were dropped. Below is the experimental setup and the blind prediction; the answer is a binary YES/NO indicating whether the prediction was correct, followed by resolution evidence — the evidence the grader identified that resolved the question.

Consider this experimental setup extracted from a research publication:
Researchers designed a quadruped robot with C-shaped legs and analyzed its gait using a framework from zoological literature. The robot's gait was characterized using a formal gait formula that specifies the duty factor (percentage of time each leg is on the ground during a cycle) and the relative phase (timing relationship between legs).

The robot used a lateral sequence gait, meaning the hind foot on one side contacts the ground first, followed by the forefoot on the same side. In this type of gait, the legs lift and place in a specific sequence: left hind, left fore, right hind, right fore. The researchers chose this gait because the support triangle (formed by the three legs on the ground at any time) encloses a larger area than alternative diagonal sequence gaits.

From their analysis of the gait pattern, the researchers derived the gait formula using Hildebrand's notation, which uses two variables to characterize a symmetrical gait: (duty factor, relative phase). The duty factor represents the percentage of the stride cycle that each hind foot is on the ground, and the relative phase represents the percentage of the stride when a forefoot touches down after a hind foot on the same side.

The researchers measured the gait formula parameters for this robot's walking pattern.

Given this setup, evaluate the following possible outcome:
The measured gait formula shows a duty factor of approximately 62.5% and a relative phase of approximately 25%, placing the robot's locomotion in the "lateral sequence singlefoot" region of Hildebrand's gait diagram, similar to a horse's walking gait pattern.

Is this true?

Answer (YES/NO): NO